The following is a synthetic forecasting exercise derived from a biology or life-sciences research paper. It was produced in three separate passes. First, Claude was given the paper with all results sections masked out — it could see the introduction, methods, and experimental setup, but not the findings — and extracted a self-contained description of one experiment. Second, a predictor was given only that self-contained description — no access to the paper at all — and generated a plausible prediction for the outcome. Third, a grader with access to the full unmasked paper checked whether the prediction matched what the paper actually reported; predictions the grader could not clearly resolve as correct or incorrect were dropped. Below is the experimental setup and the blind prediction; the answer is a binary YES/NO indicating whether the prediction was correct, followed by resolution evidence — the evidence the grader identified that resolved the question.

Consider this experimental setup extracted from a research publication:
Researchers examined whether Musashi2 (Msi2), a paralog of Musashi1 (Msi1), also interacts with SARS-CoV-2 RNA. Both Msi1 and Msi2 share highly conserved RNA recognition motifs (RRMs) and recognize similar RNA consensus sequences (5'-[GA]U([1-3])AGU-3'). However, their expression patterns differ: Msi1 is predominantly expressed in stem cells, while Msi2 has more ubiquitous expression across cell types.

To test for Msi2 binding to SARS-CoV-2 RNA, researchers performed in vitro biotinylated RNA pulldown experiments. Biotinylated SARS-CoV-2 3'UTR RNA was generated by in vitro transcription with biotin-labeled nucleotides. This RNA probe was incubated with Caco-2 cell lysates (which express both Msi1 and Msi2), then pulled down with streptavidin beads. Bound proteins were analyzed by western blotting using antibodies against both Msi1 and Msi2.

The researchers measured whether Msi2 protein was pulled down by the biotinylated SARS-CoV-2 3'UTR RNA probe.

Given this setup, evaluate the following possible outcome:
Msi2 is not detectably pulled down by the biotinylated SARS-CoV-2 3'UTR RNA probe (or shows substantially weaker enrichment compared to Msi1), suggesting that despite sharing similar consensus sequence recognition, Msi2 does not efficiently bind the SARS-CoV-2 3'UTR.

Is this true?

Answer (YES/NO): NO